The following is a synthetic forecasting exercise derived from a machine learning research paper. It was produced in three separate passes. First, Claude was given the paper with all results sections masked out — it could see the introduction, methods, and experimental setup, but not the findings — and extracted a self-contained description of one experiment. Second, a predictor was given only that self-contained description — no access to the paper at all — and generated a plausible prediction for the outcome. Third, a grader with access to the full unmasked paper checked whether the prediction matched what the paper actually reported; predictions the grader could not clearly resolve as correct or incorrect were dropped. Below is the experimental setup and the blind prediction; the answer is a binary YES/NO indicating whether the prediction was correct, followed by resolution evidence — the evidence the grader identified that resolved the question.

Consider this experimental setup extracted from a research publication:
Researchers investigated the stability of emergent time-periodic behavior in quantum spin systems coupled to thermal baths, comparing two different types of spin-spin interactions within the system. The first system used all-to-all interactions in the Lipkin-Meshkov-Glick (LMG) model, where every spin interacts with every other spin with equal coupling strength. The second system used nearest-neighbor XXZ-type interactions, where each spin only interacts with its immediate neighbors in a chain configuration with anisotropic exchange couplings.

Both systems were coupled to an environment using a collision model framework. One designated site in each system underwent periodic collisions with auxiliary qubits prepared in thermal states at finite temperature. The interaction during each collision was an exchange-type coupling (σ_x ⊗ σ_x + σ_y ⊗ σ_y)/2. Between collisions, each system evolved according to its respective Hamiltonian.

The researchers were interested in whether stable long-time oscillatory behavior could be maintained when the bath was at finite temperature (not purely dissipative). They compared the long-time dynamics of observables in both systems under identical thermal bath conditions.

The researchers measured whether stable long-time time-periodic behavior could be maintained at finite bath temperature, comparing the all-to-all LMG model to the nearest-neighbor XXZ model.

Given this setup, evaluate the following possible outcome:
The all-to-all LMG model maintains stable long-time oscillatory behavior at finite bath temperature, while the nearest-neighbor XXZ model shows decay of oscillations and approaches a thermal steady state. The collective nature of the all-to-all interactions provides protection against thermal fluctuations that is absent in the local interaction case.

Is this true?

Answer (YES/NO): NO